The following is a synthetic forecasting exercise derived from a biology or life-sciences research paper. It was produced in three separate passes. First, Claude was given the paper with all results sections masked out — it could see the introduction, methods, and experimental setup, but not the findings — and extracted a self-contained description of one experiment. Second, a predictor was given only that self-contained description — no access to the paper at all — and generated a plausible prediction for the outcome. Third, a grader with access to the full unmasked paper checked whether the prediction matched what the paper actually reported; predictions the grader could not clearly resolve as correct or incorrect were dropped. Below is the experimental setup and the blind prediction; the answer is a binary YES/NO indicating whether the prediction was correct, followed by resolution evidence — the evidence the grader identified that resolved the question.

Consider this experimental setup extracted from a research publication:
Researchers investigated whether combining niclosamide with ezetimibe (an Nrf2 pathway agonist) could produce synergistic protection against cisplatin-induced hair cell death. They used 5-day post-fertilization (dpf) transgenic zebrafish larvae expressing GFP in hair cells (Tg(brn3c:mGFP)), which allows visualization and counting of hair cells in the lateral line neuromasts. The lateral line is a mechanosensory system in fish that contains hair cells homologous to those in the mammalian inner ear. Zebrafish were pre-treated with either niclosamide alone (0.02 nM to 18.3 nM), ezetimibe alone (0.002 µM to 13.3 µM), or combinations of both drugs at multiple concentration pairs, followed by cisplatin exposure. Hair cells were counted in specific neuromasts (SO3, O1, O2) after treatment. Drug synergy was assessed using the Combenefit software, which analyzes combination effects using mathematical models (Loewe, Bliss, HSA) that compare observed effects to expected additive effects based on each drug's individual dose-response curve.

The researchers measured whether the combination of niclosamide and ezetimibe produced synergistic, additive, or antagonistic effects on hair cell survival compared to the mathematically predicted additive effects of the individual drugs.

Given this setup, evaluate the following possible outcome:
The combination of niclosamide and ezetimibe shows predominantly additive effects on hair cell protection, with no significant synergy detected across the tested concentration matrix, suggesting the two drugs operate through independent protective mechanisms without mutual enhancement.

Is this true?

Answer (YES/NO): NO